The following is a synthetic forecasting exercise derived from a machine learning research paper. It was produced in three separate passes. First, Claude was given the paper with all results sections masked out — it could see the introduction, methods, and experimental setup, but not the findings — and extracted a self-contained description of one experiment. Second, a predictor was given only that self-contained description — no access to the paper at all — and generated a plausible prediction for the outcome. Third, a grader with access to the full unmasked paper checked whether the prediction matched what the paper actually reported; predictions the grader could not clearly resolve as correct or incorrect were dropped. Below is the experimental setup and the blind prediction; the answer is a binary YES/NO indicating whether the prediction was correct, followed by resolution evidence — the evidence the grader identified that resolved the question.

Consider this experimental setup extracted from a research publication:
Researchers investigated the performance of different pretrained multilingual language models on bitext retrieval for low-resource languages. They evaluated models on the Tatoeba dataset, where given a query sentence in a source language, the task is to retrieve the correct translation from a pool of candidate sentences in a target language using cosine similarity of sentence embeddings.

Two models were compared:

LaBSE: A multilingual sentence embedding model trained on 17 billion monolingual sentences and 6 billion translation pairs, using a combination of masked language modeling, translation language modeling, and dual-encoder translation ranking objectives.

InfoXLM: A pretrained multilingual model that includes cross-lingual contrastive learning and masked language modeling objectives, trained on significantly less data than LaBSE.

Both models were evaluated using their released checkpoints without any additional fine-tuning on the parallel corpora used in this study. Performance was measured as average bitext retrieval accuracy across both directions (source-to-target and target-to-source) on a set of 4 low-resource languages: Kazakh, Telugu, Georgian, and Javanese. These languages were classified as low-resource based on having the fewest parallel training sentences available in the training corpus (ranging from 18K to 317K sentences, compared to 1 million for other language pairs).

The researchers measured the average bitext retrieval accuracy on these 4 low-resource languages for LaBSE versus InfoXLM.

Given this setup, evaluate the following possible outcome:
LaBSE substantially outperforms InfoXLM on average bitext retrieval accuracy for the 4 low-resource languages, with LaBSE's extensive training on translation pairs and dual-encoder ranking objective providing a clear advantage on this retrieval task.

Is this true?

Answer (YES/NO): YES